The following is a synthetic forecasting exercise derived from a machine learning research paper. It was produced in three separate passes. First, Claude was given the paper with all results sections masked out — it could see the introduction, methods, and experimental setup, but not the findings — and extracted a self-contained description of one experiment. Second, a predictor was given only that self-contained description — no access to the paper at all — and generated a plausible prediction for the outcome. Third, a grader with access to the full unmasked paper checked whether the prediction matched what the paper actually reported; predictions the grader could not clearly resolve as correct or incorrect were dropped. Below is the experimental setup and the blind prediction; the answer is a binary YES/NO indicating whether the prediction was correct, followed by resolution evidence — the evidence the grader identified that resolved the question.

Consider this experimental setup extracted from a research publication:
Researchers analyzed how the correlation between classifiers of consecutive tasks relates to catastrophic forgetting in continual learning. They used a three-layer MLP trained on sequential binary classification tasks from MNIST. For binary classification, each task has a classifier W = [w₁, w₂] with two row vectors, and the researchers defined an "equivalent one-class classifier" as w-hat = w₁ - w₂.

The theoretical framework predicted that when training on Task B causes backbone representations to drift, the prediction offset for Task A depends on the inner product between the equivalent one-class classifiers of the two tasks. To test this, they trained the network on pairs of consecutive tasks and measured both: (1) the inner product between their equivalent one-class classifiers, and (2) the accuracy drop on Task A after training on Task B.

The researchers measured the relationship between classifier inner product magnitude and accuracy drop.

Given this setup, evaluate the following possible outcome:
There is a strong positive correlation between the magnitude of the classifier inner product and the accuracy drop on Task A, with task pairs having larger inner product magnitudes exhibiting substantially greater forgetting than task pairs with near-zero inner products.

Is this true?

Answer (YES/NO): YES